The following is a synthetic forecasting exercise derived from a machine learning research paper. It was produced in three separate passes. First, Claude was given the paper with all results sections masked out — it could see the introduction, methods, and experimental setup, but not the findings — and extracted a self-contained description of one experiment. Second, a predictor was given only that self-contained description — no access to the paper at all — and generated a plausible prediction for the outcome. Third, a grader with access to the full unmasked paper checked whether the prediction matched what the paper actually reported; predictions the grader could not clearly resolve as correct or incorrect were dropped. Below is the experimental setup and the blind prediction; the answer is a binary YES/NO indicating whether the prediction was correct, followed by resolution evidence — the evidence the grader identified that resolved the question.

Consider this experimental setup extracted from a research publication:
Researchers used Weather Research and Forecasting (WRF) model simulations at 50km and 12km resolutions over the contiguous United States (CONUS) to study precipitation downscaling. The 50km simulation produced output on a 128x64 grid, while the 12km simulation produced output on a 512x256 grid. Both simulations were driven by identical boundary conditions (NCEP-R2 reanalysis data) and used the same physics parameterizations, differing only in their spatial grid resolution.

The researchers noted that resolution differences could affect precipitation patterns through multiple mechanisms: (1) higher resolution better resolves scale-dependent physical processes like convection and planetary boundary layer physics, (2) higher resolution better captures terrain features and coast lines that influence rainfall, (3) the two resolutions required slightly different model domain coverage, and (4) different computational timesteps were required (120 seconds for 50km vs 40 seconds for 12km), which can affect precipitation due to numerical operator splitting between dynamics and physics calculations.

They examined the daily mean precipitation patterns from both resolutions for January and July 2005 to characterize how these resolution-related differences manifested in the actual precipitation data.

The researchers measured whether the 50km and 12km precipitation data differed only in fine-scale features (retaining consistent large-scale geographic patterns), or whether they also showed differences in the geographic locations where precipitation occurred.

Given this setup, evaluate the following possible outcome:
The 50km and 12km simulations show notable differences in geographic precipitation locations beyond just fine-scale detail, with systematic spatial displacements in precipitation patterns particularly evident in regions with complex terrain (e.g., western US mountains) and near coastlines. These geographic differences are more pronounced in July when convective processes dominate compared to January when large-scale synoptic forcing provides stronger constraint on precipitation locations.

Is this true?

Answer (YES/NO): NO